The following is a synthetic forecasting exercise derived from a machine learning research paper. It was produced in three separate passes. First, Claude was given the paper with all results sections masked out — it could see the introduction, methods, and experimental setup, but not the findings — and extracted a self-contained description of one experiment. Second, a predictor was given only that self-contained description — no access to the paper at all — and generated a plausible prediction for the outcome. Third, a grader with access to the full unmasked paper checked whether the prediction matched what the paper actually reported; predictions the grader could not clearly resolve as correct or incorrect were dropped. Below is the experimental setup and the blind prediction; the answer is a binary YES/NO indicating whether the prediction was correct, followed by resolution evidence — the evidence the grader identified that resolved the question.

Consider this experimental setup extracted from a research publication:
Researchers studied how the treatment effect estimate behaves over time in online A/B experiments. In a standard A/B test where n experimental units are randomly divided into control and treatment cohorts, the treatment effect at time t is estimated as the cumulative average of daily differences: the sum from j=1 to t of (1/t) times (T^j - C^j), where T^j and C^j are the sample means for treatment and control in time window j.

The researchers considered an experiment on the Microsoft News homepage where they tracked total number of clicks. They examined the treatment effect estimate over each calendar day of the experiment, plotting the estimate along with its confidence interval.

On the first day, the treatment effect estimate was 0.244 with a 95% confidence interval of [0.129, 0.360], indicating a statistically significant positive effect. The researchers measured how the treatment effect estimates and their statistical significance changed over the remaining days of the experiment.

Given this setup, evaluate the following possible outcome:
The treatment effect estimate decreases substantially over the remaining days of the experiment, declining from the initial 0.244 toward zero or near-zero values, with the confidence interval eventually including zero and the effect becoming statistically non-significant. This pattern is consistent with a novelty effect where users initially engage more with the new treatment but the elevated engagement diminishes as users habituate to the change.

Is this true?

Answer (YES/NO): NO